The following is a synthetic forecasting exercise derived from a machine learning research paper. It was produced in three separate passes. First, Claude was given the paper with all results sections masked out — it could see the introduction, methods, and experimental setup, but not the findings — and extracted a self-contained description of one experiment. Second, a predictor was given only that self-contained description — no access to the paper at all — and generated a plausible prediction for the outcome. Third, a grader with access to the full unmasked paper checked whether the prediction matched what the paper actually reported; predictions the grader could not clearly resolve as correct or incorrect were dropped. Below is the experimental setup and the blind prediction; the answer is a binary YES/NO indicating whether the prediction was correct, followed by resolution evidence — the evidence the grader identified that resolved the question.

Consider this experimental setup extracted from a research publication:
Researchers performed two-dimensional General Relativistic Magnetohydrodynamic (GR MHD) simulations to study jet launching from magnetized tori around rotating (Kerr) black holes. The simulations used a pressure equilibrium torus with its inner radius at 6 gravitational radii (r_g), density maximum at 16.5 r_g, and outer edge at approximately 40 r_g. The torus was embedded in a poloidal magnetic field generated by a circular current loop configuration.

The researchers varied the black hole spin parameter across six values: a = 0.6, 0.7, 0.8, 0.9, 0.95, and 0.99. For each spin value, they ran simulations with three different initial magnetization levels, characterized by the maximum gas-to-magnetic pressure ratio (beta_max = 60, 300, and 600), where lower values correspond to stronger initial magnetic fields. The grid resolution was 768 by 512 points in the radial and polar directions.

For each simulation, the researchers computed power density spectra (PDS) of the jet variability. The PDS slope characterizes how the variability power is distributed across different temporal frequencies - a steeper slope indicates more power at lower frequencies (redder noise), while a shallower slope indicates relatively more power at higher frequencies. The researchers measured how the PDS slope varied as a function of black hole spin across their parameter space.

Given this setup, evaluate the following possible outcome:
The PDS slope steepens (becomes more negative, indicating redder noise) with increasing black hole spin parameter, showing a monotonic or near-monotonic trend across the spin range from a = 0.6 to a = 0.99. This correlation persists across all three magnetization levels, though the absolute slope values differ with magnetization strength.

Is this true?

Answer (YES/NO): NO